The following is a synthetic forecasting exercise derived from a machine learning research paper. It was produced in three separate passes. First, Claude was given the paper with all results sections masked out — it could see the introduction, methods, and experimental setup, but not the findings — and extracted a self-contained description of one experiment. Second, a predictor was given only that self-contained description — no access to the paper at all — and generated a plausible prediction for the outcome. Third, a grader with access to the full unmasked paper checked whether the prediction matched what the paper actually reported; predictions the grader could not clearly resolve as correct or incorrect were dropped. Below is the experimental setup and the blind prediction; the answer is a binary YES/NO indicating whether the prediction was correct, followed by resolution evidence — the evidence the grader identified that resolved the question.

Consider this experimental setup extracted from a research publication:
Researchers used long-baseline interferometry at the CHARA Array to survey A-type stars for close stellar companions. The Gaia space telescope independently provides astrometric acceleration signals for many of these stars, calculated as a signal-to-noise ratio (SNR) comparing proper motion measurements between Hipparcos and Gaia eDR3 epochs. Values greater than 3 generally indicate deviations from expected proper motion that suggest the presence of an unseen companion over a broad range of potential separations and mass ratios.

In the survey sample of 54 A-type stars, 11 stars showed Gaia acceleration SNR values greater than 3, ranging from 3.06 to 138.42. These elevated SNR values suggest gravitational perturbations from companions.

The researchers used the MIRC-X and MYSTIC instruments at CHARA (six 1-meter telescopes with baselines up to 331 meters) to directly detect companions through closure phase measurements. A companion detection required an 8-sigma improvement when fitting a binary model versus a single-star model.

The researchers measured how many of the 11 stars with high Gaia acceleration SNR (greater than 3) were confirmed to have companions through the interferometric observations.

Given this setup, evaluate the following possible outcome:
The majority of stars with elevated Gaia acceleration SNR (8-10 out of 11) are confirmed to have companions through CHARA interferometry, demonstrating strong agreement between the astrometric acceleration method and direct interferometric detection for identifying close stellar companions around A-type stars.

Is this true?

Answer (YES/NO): NO